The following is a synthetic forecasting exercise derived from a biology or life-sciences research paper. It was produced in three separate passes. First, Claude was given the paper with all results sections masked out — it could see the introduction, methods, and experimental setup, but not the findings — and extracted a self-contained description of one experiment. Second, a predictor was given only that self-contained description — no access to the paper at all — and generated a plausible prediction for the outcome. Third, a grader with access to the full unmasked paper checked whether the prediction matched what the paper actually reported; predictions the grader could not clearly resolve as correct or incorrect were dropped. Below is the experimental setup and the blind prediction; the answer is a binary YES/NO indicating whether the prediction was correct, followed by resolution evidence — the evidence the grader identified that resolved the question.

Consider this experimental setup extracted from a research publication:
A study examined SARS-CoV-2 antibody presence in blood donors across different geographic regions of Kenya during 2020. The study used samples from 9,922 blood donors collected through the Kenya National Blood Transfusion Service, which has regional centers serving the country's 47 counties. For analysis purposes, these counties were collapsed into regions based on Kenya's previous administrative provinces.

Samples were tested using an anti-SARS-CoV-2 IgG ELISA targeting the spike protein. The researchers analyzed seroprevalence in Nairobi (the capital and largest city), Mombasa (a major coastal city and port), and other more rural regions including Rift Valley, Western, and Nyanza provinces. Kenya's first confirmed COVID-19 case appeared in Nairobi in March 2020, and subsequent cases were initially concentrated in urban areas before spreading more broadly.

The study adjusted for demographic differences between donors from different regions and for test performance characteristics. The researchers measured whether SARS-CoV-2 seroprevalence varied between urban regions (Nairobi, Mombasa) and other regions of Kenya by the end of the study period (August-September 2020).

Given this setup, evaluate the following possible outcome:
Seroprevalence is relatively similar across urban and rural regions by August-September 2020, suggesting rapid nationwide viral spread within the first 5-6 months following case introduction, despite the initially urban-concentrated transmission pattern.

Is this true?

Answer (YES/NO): NO